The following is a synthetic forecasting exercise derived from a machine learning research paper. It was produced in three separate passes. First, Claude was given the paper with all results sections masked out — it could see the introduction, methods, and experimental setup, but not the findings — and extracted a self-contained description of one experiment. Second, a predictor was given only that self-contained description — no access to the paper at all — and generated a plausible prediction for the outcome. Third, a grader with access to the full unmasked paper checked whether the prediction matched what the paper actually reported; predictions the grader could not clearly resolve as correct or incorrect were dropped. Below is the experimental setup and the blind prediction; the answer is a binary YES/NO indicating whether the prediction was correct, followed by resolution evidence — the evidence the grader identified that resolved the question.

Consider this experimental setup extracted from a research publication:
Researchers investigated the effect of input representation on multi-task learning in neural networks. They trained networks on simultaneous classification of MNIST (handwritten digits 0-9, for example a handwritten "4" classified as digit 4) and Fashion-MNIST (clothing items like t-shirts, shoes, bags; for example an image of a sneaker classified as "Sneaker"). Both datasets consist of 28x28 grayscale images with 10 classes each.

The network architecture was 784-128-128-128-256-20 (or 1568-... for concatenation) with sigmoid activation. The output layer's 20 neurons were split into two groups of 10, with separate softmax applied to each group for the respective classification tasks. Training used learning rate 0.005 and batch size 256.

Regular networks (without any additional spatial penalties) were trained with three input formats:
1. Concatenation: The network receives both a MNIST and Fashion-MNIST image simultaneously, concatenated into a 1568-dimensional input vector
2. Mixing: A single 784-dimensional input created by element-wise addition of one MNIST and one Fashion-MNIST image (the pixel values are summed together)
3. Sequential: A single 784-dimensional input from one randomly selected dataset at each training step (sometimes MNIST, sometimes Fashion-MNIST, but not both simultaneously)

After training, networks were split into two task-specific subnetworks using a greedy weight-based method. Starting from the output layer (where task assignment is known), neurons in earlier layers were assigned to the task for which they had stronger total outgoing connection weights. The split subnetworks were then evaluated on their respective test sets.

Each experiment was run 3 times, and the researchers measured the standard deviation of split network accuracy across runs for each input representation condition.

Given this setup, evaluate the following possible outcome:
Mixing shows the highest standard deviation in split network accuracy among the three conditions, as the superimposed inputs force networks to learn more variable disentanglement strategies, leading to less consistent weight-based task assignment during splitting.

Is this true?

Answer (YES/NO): NO